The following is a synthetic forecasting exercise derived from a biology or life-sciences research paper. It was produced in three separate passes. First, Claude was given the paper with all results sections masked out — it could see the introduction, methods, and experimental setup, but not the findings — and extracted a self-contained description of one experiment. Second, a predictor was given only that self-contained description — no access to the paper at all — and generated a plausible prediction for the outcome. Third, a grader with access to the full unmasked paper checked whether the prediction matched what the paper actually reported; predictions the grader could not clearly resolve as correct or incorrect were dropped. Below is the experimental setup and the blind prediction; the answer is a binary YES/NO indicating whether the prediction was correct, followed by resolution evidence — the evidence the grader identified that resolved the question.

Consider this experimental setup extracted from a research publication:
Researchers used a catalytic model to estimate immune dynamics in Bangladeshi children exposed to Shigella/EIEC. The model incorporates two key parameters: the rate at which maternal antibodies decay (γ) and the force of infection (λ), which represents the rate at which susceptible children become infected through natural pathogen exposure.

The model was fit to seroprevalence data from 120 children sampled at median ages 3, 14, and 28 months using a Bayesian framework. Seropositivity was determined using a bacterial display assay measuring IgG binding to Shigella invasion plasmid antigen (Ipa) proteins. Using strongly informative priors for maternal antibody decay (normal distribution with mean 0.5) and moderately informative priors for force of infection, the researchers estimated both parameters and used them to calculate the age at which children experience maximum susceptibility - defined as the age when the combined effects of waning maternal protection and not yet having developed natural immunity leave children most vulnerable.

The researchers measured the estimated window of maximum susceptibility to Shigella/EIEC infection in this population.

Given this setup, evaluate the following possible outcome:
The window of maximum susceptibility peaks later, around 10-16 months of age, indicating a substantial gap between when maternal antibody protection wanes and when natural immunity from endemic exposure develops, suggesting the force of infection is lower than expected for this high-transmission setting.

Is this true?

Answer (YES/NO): NO